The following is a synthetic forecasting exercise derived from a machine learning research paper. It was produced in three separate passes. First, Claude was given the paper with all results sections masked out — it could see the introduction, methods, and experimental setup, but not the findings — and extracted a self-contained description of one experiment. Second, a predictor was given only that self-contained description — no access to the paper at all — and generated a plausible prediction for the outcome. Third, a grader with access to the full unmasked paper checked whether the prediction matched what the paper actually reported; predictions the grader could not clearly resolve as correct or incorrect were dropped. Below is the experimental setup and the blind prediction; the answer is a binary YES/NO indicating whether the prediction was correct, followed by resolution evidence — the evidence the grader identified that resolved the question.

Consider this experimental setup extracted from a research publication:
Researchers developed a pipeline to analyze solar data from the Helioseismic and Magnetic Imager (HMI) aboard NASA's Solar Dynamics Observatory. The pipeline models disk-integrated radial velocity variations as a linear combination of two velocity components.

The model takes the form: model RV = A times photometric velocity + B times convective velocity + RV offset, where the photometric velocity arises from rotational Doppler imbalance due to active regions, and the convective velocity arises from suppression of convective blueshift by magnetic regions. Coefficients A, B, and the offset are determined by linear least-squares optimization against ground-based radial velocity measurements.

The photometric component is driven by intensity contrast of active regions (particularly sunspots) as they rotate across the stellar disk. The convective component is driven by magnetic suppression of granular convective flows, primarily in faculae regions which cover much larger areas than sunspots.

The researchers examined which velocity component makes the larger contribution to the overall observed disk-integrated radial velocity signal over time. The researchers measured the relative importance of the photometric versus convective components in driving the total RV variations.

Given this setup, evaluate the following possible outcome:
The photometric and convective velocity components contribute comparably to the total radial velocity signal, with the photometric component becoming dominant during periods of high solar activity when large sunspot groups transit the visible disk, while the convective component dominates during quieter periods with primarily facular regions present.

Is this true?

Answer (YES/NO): NO